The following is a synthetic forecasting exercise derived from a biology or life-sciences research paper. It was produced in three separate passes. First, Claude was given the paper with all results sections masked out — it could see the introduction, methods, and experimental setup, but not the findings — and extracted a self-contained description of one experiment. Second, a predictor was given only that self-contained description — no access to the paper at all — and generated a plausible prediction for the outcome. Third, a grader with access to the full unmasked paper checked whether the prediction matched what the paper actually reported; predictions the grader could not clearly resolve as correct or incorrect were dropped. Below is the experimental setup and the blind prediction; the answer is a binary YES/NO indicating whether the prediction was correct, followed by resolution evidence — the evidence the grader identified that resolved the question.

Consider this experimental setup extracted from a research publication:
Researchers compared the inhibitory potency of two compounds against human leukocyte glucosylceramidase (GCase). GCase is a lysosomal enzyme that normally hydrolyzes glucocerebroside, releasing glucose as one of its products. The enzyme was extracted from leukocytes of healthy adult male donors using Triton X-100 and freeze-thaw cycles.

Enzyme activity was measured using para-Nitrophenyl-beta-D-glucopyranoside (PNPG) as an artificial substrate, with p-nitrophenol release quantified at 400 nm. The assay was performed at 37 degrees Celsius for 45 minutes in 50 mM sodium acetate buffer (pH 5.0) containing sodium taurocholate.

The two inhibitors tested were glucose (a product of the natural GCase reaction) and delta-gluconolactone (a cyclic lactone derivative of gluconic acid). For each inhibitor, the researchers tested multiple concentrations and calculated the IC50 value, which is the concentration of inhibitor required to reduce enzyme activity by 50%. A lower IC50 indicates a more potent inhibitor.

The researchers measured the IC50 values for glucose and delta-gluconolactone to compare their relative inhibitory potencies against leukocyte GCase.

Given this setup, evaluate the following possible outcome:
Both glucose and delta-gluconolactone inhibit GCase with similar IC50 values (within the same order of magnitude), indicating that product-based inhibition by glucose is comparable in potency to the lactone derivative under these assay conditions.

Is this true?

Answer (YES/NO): NO